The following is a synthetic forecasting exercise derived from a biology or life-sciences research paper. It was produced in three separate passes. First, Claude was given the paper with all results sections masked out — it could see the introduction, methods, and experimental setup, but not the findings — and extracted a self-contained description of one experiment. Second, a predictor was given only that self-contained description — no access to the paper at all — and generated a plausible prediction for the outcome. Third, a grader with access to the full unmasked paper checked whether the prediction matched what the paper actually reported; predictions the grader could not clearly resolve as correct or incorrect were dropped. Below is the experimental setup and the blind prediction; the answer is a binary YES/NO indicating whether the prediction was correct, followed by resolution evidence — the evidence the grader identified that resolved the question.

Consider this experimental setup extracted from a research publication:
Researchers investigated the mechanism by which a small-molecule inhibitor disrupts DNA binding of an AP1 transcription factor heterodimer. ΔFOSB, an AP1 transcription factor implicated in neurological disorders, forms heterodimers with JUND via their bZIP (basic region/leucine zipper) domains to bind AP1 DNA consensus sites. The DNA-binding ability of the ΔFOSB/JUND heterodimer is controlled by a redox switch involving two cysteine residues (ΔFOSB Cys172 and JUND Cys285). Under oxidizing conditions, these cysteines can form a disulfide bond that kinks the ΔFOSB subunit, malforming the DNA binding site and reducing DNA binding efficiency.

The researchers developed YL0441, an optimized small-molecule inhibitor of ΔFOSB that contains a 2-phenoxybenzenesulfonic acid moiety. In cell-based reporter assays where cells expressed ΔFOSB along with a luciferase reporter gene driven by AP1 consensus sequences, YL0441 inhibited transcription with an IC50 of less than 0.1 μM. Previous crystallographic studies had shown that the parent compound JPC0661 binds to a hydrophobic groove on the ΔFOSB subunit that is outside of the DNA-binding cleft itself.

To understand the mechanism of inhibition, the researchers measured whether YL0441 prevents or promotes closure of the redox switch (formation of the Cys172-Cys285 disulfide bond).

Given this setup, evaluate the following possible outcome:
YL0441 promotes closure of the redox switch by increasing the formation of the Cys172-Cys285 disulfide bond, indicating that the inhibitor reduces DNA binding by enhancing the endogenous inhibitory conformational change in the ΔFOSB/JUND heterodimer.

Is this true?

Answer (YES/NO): NO